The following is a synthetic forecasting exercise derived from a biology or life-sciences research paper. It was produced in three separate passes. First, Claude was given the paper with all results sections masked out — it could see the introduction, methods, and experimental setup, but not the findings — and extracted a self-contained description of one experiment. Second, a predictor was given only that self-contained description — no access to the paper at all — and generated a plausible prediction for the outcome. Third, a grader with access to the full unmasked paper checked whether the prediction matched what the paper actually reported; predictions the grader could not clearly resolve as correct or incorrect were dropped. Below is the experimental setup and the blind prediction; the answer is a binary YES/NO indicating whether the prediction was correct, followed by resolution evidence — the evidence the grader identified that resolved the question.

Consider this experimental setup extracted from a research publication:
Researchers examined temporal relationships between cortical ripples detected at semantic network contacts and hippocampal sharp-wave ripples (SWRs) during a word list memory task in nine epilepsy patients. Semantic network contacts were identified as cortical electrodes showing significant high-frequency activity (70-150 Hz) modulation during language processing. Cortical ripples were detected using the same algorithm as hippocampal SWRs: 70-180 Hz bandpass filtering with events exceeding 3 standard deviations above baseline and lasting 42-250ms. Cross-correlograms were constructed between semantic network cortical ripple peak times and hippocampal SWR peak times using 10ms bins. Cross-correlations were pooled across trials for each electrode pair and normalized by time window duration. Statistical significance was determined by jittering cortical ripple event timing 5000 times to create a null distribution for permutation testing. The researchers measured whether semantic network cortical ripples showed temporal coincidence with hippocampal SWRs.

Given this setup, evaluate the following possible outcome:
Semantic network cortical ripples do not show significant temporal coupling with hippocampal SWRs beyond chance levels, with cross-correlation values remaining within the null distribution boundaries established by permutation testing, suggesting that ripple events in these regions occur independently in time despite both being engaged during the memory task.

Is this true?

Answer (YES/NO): NO